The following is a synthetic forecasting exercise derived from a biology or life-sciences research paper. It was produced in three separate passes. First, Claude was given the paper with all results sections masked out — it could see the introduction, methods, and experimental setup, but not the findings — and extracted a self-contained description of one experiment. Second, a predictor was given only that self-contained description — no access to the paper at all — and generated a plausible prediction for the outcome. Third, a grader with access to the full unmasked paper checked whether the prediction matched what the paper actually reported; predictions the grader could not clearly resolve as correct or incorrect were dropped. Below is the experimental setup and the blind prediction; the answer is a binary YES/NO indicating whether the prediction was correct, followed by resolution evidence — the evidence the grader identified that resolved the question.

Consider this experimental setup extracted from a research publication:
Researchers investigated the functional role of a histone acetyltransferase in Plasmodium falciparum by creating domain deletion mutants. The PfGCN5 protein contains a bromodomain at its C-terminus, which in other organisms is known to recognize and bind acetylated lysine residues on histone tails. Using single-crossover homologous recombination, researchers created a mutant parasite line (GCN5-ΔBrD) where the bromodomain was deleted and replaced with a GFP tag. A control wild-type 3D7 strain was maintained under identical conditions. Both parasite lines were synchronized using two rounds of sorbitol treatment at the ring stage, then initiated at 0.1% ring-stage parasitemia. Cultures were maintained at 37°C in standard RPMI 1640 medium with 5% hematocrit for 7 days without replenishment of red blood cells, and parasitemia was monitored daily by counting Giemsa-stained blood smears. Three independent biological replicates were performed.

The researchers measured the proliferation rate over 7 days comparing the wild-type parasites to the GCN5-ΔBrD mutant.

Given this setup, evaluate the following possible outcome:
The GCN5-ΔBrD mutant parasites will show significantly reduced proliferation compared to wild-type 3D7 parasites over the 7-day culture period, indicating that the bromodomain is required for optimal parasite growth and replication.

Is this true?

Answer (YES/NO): YES